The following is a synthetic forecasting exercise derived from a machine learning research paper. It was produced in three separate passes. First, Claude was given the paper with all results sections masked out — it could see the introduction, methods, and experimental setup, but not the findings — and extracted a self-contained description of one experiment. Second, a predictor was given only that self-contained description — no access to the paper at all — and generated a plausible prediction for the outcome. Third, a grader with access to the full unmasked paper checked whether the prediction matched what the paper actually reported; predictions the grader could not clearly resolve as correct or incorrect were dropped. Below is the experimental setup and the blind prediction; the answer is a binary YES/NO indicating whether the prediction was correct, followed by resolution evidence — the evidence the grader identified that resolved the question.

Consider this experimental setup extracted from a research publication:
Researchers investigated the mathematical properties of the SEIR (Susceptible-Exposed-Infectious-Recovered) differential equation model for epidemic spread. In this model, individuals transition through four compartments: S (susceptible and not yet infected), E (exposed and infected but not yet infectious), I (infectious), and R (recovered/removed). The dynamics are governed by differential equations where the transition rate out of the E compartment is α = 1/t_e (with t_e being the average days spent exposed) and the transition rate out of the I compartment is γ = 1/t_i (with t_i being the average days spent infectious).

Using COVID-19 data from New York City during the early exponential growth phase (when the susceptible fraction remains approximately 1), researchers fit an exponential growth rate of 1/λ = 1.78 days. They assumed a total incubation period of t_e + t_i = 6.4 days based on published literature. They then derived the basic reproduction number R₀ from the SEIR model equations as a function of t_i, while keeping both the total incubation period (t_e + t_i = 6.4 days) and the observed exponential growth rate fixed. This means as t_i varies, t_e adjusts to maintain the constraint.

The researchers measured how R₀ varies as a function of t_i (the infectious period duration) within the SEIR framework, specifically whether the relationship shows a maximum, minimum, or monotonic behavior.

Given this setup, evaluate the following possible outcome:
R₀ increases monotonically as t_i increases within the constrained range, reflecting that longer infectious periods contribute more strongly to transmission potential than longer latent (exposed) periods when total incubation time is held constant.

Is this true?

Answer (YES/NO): NO